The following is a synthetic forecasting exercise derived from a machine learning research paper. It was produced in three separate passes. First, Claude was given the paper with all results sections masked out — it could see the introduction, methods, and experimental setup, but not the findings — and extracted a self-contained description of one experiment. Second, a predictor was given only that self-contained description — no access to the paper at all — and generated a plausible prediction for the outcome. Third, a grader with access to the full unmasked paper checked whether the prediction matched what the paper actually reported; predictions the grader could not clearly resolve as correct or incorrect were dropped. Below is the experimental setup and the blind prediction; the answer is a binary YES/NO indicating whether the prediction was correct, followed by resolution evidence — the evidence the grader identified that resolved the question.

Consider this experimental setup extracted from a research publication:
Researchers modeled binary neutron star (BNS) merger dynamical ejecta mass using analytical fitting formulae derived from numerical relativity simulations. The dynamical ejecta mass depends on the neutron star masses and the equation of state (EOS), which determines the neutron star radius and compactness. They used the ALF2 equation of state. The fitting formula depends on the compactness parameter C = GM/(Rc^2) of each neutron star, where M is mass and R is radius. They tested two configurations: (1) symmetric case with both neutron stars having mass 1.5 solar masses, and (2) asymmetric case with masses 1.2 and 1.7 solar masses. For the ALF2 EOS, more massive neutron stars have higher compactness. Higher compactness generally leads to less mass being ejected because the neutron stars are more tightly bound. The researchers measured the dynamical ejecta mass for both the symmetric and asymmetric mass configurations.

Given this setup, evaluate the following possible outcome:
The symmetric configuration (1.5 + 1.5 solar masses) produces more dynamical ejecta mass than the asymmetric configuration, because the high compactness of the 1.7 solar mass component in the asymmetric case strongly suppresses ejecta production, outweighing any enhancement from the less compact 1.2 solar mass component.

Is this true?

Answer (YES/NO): NO